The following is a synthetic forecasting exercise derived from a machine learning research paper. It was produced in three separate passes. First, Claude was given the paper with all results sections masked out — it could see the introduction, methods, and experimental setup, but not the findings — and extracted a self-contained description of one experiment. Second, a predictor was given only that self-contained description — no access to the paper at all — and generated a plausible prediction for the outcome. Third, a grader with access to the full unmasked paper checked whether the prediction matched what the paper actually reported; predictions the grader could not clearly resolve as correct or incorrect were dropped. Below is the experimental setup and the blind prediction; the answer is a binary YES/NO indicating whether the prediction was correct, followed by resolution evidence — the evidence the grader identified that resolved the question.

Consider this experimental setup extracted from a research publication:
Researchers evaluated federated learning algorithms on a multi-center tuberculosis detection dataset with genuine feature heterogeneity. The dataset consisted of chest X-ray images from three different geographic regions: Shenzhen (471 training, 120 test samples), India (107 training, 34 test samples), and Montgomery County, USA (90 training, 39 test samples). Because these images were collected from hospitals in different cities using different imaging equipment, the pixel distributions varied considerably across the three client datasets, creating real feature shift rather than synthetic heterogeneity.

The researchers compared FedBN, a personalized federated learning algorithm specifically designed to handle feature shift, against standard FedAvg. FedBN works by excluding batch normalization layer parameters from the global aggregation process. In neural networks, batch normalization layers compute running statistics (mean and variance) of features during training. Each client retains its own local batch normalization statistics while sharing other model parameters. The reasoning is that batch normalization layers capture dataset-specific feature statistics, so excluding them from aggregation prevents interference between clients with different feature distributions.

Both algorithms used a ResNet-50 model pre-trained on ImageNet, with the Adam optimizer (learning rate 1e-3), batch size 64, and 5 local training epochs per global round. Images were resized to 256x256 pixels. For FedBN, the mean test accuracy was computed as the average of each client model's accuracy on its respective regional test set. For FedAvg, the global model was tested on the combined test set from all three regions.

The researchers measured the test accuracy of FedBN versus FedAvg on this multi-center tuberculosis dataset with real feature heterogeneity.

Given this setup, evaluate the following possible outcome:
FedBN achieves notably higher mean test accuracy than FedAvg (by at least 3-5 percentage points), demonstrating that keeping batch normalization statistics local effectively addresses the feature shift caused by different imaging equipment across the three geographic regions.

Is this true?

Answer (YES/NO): NO